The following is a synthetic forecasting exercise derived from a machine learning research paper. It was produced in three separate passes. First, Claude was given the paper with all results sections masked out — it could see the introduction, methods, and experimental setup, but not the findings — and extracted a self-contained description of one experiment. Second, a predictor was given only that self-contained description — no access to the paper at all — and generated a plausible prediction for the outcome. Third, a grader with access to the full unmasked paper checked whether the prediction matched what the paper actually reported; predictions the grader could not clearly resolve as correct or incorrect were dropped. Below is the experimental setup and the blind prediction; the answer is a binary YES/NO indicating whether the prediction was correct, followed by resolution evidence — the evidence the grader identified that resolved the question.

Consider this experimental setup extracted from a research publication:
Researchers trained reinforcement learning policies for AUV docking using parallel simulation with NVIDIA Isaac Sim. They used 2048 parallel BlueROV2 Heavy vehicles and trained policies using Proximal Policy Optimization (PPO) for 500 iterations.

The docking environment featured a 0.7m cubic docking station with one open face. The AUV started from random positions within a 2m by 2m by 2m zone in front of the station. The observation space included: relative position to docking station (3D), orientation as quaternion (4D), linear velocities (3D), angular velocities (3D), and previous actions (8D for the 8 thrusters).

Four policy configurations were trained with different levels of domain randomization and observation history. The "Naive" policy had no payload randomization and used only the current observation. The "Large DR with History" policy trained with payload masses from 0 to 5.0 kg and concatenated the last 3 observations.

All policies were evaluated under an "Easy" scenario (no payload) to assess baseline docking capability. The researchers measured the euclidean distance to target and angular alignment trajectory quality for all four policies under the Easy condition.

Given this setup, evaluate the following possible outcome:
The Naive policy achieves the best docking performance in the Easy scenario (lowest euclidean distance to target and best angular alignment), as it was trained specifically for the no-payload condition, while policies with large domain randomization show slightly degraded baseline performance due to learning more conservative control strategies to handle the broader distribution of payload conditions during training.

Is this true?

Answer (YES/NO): NO